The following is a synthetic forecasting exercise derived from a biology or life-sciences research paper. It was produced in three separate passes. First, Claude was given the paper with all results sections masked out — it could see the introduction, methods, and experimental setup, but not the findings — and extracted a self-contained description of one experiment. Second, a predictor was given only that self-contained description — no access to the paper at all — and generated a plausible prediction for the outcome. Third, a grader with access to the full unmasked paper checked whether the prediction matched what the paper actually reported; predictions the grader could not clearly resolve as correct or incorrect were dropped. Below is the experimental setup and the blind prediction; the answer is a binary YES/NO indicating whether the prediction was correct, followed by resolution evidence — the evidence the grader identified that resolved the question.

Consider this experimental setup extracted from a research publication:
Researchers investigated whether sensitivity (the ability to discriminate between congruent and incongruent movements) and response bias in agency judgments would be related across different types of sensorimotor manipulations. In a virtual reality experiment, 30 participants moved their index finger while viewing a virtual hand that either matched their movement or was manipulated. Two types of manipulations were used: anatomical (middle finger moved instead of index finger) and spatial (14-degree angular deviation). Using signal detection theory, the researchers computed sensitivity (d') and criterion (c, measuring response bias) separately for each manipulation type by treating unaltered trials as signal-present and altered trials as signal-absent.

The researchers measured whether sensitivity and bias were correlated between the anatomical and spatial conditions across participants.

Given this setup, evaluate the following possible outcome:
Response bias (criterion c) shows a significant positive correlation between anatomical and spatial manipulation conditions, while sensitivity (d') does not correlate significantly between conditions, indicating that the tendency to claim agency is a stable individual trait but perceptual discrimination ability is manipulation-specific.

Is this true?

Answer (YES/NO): NO